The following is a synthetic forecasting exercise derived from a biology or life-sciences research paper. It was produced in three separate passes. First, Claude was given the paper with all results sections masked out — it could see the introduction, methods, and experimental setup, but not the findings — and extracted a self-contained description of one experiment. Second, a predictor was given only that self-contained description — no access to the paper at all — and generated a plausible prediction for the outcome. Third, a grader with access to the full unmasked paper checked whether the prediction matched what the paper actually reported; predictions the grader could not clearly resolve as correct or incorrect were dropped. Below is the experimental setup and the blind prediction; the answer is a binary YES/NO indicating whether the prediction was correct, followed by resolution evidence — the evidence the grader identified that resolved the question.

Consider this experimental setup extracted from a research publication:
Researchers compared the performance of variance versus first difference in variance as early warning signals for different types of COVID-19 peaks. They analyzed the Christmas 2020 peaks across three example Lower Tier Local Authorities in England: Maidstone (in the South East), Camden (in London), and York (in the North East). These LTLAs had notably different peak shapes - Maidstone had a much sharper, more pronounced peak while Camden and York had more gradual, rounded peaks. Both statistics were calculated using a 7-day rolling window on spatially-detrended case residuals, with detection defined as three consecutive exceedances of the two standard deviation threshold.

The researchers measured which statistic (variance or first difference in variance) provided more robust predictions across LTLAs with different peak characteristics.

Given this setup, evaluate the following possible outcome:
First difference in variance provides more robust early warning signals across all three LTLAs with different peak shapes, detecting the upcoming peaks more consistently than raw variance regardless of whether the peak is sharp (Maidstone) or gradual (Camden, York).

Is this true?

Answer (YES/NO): NO